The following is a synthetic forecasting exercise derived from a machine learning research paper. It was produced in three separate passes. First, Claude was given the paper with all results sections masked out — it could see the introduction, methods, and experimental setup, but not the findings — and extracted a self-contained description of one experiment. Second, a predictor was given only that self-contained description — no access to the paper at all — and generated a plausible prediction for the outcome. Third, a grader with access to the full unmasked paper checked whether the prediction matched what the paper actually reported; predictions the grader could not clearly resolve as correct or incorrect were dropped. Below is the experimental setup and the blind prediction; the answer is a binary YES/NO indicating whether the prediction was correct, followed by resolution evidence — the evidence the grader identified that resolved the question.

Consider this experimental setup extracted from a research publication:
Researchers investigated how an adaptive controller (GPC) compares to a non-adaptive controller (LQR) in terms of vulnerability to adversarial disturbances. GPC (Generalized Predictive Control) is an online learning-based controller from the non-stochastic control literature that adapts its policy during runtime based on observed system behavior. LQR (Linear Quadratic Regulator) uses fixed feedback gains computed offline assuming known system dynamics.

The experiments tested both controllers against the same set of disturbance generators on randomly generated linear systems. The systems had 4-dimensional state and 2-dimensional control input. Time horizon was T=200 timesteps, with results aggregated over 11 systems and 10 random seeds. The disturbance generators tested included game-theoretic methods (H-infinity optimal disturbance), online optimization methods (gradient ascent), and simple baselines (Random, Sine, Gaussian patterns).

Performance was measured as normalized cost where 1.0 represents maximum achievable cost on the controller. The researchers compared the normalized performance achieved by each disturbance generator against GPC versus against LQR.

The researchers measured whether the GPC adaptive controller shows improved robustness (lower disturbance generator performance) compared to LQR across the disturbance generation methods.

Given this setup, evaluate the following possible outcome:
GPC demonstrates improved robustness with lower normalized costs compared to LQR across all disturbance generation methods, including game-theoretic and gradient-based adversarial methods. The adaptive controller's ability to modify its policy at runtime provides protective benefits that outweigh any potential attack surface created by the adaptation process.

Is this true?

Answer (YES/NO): NO